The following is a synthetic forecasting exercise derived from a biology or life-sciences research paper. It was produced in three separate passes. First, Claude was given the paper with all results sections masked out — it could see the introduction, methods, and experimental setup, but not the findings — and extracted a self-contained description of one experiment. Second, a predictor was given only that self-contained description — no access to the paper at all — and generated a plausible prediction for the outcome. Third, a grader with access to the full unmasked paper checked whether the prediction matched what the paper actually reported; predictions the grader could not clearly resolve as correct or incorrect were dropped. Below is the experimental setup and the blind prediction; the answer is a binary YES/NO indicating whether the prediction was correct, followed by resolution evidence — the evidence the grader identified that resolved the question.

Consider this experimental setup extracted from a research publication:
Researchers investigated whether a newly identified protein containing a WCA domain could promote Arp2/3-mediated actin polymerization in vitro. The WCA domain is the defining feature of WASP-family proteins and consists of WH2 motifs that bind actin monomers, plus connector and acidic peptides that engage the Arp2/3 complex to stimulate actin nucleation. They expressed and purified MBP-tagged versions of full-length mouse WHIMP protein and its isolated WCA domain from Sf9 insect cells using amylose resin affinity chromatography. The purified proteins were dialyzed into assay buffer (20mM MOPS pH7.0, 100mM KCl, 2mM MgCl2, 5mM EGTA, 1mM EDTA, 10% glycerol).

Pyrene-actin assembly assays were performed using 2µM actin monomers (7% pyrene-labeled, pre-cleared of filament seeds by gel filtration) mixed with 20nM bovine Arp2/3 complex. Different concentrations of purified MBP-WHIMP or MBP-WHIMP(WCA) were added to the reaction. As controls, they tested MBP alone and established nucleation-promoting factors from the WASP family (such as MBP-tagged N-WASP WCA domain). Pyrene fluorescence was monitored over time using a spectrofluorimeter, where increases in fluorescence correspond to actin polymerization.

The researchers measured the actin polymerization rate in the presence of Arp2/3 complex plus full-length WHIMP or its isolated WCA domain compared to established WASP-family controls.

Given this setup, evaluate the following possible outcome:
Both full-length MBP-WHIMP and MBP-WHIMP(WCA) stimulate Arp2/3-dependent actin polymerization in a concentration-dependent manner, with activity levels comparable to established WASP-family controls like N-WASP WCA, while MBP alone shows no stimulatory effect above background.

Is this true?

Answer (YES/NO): NO